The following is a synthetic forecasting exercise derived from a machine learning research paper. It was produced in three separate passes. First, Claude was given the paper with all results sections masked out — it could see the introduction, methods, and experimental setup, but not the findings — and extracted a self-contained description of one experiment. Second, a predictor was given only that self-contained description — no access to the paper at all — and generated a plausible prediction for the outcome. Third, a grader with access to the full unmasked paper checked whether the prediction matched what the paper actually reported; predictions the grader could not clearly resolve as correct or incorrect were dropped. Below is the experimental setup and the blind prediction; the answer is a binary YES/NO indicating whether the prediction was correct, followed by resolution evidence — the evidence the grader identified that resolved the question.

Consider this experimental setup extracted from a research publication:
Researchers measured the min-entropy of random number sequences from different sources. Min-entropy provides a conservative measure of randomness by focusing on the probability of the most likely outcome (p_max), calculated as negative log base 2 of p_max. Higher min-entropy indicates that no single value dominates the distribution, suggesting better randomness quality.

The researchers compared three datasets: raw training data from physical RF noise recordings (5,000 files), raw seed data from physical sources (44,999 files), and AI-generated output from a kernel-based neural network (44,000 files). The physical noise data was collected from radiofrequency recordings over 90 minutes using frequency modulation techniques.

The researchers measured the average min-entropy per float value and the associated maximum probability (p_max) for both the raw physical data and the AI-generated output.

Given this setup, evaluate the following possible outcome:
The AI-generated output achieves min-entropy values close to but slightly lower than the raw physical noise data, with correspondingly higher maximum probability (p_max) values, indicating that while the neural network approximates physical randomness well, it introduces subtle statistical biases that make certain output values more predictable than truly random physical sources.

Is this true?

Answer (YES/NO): NO